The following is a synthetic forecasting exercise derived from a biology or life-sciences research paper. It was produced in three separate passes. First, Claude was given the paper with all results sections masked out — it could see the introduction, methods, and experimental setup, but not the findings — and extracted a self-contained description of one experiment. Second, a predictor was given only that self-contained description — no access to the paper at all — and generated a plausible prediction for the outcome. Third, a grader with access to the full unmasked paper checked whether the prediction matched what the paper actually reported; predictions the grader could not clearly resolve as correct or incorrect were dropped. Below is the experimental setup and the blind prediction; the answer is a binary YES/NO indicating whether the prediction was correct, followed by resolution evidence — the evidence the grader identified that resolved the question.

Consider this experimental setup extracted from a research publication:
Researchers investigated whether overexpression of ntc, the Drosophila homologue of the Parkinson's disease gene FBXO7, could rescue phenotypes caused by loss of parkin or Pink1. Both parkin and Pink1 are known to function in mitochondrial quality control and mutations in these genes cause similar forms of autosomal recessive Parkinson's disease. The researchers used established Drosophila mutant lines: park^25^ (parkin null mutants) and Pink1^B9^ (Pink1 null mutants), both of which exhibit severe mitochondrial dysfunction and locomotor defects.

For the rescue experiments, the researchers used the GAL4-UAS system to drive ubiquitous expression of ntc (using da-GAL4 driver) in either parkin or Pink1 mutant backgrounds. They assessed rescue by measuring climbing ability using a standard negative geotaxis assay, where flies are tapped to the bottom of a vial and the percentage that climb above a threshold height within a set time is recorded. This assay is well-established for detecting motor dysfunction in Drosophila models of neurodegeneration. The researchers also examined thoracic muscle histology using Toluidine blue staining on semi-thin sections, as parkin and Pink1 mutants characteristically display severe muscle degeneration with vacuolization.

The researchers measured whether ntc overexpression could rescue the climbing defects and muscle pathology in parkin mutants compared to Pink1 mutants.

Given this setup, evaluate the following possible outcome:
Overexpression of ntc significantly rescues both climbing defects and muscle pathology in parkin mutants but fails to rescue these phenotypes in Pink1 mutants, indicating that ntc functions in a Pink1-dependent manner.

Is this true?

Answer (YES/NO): YES